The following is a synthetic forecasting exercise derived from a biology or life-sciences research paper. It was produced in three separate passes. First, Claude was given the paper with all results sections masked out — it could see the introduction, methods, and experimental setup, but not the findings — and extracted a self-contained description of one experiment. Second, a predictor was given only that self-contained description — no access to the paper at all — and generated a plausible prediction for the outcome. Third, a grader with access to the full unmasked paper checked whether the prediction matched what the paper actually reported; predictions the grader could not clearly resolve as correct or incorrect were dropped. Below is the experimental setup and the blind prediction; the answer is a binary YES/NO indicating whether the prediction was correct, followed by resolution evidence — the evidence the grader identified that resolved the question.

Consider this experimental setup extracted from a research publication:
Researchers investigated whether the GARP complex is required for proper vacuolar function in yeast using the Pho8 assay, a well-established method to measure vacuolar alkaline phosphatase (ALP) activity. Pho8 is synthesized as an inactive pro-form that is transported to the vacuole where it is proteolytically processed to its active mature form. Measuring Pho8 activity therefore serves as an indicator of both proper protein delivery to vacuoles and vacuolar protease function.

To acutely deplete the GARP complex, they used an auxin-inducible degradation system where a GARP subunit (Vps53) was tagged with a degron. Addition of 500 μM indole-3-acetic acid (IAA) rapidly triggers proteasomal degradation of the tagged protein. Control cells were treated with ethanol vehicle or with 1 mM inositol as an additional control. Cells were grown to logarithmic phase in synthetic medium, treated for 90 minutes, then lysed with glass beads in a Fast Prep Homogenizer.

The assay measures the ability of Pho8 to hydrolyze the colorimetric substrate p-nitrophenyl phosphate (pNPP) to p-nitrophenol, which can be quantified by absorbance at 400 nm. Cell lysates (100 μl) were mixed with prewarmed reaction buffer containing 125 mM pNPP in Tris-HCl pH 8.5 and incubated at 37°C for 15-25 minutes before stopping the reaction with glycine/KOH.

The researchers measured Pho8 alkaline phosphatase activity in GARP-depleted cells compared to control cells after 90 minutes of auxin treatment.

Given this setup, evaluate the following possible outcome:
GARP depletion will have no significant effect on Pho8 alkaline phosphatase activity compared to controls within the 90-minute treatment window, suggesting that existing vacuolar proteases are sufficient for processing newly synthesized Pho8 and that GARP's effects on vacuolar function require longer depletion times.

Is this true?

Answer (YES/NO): NO